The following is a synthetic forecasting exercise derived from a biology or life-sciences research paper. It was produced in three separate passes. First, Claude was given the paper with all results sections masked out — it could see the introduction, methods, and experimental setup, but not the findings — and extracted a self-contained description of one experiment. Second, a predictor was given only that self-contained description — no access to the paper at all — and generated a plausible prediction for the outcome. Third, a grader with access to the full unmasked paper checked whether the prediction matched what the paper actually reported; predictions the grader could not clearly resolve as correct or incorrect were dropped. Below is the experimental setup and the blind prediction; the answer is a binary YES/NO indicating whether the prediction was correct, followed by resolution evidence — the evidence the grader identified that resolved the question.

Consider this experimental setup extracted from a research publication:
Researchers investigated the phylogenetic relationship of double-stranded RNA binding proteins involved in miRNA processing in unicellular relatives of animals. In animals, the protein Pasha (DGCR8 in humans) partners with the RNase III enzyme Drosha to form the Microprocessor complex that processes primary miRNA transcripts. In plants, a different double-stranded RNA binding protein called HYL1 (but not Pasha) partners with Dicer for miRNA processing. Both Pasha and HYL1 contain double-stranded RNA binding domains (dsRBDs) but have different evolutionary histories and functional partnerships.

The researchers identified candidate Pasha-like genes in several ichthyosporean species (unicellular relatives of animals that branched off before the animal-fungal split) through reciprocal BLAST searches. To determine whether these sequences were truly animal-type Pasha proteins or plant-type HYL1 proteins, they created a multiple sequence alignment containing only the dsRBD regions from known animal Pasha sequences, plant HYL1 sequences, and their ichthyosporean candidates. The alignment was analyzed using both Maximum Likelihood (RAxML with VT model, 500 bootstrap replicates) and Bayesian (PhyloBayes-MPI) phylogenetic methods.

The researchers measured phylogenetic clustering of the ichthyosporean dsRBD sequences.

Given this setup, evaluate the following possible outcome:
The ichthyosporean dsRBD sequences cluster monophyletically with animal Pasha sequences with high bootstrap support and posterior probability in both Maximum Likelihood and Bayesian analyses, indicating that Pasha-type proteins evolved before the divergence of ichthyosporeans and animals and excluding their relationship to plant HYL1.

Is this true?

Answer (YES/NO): YES